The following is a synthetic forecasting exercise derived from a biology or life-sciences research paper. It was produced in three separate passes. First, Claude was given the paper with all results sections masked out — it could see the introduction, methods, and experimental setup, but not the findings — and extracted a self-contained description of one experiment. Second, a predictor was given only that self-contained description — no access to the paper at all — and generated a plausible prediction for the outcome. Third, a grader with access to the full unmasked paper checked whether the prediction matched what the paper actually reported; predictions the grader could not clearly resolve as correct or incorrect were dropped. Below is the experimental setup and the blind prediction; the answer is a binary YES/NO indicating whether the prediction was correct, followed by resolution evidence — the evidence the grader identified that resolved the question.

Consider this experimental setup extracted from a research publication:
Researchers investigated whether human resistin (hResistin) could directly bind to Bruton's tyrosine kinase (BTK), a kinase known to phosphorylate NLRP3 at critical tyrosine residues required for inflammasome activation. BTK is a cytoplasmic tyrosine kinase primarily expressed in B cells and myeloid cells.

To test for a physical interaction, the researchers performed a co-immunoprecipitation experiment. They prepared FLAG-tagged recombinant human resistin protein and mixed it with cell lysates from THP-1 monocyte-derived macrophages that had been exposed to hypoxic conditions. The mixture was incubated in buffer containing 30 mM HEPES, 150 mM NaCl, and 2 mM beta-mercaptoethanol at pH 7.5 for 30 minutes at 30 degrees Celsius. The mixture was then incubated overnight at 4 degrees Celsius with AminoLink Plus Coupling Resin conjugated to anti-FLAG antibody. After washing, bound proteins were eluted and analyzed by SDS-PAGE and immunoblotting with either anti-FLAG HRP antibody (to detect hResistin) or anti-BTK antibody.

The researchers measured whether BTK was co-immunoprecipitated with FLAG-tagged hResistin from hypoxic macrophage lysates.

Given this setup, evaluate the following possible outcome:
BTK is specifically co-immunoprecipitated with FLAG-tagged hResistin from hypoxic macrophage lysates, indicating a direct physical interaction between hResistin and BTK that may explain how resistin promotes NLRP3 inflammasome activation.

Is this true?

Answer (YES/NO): YES